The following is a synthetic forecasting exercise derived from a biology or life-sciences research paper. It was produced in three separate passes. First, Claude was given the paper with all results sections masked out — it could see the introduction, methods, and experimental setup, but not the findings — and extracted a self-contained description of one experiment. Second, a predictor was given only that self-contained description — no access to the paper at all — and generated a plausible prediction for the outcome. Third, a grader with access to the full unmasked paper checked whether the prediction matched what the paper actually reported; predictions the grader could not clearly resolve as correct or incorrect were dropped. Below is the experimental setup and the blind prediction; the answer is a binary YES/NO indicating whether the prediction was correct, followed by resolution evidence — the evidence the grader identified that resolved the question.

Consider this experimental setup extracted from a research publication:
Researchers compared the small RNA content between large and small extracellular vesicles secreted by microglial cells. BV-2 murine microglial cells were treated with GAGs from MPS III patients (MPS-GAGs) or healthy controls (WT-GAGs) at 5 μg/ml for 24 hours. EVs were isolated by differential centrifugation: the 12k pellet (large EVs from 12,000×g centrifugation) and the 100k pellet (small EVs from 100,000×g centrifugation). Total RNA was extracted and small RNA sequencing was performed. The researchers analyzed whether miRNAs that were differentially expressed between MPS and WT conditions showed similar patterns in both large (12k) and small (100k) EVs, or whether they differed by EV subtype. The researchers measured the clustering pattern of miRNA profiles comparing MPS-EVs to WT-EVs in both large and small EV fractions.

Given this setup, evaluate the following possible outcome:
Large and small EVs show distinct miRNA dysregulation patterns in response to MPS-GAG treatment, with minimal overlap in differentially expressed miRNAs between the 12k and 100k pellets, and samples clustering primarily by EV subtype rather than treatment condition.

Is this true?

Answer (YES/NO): NO